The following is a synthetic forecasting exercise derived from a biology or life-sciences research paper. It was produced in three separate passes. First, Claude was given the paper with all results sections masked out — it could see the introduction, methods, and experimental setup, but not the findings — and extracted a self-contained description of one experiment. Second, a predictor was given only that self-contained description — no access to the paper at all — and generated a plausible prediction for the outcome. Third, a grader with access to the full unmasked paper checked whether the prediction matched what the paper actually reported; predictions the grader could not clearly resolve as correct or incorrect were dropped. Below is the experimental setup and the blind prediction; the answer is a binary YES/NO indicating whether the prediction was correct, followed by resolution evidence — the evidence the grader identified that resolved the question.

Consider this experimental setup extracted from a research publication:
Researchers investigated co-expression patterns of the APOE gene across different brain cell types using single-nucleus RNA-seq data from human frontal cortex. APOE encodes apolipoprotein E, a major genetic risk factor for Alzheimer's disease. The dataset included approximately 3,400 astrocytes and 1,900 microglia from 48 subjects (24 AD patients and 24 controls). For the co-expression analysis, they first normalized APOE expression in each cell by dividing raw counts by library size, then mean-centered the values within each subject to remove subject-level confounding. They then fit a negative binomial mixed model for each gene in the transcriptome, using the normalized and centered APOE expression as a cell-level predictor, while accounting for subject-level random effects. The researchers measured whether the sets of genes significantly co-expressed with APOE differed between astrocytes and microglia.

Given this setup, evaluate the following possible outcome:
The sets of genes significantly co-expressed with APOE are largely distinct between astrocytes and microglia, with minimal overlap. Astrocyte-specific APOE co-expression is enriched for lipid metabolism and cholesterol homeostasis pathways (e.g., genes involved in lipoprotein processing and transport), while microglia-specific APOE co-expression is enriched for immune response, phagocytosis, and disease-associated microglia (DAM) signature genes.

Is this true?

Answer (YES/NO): NO